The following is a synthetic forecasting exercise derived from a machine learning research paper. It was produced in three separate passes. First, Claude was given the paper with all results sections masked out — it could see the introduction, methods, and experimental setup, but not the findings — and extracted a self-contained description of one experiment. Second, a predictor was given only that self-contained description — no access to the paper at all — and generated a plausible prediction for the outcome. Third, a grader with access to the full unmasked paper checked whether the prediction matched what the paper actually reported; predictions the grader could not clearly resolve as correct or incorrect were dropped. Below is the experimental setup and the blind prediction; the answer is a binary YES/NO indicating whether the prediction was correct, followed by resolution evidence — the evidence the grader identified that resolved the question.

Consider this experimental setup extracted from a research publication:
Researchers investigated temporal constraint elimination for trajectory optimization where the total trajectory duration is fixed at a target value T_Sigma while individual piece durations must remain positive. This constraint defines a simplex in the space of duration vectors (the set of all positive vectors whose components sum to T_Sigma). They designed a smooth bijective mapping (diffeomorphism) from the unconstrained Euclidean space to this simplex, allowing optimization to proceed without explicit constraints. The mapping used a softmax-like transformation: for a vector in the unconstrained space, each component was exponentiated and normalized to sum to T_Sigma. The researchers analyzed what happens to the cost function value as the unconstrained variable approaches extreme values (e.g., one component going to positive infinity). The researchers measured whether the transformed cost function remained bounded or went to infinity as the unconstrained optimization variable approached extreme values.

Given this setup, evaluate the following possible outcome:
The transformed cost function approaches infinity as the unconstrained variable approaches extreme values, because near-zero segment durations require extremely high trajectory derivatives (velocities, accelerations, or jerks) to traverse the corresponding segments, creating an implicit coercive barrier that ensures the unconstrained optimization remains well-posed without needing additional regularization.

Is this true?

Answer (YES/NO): YES